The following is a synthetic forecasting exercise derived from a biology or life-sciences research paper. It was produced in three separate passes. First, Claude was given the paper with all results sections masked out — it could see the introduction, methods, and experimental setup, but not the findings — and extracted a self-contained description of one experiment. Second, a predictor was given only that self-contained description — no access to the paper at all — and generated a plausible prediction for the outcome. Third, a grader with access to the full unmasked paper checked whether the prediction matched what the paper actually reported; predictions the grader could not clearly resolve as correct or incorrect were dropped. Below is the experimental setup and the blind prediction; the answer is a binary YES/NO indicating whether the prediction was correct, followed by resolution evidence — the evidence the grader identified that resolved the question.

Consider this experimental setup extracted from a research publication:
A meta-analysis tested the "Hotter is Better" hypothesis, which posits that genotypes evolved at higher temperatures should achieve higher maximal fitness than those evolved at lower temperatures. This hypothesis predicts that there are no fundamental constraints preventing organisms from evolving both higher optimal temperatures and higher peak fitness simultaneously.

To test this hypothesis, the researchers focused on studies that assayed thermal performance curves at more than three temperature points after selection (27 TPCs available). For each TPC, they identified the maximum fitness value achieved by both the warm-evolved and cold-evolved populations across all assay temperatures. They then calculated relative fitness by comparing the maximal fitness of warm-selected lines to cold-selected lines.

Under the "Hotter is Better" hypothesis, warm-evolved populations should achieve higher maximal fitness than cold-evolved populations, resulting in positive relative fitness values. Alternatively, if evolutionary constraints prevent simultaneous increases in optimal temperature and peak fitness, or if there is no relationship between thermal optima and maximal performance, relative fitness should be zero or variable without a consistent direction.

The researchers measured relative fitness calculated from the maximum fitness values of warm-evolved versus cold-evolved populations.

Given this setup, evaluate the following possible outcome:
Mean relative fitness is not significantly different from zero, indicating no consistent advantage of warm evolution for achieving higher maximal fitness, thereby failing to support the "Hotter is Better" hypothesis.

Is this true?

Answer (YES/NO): YES